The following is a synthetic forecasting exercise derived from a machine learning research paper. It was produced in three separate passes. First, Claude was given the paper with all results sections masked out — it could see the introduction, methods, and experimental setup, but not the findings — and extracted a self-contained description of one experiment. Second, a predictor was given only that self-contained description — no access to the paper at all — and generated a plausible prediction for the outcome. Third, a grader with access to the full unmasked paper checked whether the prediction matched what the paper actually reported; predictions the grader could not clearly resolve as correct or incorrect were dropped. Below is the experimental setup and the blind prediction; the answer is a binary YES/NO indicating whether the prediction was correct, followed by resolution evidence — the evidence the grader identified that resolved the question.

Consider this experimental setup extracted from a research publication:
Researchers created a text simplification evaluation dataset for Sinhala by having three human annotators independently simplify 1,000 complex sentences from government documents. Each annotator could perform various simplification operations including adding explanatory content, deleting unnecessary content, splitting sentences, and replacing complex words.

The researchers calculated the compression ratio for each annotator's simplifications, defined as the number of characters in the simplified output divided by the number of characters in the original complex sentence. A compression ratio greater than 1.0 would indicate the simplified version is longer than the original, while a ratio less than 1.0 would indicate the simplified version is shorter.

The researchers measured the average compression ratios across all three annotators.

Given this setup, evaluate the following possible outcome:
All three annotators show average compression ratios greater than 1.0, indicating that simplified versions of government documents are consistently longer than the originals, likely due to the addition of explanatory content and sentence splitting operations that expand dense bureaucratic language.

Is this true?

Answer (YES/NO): NO